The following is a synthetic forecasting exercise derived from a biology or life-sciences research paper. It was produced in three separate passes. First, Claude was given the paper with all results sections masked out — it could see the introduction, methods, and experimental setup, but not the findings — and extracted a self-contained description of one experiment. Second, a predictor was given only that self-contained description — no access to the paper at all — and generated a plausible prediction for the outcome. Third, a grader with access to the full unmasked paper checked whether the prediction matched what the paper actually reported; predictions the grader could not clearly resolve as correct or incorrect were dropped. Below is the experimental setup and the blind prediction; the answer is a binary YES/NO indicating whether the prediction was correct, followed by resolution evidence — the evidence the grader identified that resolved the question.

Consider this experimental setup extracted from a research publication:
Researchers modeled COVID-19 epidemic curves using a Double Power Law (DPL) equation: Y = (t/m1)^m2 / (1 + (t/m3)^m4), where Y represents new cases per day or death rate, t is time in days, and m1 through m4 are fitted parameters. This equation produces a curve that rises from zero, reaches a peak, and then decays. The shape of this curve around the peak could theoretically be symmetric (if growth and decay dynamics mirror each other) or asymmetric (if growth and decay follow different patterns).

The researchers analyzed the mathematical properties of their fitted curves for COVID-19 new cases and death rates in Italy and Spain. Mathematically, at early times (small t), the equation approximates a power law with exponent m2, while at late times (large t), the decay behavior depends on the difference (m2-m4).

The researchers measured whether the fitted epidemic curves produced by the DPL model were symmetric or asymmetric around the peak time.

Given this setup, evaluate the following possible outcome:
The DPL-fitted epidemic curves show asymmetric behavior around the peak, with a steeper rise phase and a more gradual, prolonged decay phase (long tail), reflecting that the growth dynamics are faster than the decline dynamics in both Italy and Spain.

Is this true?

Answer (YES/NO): YES